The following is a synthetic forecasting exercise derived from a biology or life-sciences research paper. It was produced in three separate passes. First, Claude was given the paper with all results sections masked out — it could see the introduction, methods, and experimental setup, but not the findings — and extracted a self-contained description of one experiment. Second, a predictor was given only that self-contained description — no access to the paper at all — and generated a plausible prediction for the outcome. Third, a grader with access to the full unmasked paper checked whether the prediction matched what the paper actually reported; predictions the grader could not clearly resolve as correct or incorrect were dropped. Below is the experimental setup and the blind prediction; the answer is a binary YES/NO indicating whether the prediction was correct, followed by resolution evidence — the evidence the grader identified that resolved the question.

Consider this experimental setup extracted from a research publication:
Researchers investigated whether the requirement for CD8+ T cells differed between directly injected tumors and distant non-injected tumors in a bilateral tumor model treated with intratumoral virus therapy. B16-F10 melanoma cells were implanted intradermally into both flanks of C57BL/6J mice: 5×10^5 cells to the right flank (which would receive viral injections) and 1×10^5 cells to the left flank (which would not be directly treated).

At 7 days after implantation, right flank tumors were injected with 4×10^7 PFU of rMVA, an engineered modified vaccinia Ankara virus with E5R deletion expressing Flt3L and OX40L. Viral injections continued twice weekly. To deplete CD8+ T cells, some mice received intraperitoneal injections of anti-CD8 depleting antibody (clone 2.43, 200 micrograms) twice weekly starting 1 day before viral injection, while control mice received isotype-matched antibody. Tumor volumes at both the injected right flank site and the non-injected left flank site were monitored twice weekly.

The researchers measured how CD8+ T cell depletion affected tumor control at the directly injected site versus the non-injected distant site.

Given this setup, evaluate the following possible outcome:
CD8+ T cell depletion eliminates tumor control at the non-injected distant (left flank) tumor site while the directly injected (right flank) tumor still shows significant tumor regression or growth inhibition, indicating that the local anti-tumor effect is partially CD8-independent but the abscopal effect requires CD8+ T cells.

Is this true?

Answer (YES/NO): NO